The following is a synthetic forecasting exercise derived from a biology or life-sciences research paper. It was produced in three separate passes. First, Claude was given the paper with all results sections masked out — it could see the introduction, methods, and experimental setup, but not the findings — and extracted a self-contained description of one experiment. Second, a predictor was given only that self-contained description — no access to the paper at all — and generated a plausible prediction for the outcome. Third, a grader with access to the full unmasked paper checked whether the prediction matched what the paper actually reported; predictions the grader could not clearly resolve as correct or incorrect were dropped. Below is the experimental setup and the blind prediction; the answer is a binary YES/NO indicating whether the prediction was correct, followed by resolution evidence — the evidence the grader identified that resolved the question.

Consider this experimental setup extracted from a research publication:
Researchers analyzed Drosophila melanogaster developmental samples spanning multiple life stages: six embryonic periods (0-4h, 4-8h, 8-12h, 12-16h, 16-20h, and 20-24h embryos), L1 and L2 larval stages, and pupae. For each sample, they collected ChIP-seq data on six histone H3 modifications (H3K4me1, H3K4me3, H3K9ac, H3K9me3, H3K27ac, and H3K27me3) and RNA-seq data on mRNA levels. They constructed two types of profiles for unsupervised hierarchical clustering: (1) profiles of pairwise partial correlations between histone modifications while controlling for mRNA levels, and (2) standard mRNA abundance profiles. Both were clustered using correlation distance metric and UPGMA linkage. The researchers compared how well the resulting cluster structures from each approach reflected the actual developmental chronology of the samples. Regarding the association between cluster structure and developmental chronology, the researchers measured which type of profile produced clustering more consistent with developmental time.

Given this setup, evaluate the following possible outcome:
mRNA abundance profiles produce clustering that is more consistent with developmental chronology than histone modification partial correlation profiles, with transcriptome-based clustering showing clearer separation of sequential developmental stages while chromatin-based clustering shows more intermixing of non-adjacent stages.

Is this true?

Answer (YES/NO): NO